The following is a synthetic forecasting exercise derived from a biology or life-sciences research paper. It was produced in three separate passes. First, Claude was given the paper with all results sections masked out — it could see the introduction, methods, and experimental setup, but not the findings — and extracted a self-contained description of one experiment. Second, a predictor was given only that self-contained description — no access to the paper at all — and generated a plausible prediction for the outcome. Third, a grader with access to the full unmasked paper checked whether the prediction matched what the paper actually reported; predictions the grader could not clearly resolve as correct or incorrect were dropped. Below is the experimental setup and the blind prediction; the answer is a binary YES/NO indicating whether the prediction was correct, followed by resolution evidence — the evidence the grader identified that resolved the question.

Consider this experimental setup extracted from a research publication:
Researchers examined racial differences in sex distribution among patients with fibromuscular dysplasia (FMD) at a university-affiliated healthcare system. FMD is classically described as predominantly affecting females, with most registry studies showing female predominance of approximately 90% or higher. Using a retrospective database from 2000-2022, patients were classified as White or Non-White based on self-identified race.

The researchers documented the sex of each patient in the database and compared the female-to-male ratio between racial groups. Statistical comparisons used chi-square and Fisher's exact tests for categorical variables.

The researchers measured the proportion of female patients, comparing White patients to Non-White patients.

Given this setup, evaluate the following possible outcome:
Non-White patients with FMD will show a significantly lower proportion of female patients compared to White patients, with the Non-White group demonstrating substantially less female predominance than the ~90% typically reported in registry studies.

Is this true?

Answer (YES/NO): NO